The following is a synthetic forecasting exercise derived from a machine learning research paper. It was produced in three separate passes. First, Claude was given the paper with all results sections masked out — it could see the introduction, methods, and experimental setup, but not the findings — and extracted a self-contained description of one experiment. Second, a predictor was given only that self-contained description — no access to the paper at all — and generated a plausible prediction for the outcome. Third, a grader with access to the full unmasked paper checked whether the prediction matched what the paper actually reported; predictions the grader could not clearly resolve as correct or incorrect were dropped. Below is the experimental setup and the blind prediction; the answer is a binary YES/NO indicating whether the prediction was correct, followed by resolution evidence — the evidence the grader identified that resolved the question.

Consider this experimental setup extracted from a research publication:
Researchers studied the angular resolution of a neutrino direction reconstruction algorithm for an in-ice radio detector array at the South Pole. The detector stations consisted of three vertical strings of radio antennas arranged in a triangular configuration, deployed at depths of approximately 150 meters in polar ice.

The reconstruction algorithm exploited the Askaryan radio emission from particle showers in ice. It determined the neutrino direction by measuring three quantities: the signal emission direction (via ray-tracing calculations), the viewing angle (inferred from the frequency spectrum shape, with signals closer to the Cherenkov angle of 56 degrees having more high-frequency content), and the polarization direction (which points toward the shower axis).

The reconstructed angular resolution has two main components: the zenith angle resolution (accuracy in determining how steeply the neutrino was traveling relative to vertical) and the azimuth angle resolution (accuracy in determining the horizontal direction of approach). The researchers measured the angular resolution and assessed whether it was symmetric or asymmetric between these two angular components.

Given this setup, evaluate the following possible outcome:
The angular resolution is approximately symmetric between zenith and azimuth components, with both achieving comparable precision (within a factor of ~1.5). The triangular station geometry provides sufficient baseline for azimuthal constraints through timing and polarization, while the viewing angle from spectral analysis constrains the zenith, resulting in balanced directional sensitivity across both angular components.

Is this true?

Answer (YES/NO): NO